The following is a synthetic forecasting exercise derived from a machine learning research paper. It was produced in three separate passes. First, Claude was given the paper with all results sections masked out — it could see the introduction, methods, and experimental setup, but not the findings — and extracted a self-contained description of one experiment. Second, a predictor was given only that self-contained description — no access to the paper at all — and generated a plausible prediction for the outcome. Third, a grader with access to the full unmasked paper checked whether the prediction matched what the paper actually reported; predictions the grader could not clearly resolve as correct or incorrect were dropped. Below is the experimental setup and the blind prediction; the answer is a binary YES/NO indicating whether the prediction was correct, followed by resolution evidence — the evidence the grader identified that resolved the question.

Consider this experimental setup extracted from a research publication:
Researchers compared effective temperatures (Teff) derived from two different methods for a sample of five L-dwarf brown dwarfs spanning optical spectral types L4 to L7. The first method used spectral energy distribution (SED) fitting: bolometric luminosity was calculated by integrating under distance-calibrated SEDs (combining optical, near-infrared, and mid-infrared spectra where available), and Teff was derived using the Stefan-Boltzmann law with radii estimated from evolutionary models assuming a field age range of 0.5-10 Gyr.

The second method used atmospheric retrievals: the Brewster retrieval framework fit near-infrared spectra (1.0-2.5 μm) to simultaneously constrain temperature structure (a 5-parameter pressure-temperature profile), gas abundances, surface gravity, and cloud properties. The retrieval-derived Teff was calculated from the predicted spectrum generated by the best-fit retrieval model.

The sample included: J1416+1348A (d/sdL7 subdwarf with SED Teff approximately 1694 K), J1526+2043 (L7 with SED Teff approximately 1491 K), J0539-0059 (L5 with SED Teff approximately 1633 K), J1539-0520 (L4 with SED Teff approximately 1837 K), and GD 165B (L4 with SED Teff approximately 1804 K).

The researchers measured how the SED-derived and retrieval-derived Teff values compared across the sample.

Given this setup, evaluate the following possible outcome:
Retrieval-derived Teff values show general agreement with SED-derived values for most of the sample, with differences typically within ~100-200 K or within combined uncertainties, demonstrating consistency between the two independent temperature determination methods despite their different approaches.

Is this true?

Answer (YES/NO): NO